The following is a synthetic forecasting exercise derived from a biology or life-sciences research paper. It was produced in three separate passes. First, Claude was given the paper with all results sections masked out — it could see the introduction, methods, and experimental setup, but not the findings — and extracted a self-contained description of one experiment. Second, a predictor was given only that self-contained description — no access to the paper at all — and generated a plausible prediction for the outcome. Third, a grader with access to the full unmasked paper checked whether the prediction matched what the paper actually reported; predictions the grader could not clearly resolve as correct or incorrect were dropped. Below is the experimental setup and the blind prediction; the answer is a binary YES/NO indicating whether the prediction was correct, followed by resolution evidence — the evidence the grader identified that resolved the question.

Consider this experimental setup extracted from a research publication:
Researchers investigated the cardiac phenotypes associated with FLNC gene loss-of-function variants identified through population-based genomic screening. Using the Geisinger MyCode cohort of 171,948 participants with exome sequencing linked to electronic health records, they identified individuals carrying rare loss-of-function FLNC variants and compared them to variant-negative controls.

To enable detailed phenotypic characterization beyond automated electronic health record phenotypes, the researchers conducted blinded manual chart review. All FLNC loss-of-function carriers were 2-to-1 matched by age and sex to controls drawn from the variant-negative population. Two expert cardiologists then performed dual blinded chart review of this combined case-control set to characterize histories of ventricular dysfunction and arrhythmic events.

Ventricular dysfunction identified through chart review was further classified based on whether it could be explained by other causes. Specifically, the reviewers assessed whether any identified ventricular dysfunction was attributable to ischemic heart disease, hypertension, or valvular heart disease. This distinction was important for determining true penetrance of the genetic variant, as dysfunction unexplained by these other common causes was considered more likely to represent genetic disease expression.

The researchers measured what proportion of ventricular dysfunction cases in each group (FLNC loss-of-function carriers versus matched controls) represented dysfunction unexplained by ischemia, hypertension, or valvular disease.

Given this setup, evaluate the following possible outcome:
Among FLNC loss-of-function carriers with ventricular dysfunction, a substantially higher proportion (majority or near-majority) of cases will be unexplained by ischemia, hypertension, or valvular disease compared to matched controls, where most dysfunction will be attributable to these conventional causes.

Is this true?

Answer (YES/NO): YES